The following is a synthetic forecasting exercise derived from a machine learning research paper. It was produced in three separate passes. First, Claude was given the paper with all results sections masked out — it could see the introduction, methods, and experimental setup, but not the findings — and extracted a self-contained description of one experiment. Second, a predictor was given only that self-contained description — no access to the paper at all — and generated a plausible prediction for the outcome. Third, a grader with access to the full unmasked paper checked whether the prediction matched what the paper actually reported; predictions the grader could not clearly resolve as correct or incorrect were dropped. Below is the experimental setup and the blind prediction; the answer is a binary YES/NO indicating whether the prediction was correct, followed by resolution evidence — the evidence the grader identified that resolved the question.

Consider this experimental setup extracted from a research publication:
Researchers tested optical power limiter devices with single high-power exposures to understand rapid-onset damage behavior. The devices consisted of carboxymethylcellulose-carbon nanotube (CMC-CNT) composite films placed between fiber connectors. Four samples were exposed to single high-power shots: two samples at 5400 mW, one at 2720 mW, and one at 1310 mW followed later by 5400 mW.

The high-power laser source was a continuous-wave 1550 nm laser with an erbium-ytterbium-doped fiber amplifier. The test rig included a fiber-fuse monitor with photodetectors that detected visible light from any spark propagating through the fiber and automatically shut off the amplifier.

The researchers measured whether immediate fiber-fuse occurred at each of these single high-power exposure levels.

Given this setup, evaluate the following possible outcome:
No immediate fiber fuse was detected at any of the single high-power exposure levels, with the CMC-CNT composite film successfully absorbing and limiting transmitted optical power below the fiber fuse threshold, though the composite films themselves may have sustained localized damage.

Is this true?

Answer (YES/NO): NO